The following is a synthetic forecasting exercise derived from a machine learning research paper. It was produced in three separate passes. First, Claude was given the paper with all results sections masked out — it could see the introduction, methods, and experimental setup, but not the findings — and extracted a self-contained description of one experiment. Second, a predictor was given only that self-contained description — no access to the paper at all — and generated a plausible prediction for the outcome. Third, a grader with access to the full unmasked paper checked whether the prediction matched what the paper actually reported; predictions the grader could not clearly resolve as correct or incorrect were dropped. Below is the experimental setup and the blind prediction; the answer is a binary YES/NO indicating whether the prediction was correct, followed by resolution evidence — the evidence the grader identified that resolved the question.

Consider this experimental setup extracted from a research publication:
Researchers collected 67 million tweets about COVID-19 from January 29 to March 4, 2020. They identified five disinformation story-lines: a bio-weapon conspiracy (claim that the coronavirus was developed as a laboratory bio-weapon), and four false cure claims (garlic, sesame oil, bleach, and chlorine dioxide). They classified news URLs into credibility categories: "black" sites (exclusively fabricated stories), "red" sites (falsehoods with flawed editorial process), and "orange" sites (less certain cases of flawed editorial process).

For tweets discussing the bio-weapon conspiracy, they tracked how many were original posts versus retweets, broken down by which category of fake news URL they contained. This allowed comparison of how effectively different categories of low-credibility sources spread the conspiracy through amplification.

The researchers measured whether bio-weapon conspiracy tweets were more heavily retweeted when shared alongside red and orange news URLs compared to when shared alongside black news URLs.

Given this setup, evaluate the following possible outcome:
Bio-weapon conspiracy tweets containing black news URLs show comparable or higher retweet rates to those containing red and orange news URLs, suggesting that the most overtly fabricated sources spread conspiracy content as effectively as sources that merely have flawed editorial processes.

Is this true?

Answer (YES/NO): NO